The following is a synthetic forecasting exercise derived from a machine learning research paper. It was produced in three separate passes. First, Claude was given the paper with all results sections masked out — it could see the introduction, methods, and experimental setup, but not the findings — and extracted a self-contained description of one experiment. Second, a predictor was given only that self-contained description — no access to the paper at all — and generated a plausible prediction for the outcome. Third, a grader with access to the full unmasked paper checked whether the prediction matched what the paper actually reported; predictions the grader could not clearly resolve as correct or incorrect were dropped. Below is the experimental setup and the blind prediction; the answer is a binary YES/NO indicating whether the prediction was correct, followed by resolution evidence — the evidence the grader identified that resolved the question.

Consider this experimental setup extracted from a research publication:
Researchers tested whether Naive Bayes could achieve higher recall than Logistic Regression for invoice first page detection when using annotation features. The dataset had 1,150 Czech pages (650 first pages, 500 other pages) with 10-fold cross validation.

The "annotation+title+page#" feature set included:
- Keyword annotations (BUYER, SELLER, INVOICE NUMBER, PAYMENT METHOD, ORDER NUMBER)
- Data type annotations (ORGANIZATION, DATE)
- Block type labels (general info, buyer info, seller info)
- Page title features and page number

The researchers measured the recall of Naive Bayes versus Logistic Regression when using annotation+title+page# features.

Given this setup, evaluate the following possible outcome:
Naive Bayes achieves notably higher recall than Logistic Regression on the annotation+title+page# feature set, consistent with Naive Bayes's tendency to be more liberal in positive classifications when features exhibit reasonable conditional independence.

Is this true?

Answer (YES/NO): YES